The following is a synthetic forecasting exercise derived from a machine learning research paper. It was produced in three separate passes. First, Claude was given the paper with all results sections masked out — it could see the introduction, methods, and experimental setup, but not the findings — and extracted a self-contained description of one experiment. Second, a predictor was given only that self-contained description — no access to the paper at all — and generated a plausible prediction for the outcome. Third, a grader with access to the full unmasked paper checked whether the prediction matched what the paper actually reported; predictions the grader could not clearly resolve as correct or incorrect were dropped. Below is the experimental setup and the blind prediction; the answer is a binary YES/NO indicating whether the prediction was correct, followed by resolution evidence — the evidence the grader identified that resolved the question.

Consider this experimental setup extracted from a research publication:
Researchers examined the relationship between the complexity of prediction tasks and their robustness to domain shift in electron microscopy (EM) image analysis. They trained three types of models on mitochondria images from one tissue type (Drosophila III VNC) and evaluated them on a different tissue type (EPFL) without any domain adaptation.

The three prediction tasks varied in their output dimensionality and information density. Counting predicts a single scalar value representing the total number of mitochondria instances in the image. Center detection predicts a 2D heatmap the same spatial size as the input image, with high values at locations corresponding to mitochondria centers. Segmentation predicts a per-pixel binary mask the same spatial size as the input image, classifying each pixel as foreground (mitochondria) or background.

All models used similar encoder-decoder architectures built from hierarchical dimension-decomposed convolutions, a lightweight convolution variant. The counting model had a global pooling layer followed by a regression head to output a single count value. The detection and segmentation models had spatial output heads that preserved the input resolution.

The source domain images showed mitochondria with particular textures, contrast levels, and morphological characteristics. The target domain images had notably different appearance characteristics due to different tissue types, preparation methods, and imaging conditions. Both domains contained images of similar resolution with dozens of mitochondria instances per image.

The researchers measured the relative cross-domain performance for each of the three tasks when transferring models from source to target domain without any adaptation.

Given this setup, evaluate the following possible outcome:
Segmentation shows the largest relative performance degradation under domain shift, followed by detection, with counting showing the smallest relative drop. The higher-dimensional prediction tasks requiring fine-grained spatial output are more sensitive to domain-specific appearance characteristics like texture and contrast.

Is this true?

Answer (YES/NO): YES